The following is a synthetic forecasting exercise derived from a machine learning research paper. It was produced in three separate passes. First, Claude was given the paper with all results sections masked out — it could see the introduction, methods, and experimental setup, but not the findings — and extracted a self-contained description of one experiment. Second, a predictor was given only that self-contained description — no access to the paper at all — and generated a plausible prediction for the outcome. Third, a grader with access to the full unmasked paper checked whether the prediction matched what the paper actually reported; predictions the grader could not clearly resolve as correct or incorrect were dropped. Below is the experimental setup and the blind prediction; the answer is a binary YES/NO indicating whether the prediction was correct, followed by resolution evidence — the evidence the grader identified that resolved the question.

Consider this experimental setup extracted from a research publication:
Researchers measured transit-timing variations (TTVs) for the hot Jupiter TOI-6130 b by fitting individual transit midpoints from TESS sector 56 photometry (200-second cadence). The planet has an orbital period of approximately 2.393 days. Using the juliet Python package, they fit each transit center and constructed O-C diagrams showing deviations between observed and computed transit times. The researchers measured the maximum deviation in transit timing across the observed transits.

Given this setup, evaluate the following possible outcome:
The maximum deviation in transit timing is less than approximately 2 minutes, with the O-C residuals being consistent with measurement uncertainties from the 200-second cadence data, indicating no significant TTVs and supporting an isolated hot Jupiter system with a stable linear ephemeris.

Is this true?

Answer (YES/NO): YES